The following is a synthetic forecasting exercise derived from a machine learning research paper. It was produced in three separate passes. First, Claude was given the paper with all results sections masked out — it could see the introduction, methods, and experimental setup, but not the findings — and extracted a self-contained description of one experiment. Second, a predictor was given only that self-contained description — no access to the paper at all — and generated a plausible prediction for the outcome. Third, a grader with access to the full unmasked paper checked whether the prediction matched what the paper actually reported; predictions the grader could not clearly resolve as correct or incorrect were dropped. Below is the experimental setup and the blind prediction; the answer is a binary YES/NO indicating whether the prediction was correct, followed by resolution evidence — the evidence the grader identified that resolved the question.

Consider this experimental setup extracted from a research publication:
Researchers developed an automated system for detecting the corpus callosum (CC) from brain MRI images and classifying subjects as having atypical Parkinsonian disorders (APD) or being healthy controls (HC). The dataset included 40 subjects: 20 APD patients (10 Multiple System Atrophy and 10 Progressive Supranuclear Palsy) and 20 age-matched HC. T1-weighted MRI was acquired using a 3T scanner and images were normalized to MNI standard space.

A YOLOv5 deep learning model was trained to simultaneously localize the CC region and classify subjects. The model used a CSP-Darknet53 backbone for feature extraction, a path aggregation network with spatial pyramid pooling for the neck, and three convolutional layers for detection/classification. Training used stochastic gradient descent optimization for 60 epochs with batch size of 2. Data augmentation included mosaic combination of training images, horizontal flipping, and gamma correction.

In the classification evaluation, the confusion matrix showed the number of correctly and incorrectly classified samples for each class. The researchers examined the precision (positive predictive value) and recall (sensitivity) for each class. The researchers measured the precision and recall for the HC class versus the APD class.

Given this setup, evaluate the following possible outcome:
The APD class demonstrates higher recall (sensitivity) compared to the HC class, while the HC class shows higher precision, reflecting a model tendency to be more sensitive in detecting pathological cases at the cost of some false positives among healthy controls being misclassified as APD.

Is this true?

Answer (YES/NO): YES